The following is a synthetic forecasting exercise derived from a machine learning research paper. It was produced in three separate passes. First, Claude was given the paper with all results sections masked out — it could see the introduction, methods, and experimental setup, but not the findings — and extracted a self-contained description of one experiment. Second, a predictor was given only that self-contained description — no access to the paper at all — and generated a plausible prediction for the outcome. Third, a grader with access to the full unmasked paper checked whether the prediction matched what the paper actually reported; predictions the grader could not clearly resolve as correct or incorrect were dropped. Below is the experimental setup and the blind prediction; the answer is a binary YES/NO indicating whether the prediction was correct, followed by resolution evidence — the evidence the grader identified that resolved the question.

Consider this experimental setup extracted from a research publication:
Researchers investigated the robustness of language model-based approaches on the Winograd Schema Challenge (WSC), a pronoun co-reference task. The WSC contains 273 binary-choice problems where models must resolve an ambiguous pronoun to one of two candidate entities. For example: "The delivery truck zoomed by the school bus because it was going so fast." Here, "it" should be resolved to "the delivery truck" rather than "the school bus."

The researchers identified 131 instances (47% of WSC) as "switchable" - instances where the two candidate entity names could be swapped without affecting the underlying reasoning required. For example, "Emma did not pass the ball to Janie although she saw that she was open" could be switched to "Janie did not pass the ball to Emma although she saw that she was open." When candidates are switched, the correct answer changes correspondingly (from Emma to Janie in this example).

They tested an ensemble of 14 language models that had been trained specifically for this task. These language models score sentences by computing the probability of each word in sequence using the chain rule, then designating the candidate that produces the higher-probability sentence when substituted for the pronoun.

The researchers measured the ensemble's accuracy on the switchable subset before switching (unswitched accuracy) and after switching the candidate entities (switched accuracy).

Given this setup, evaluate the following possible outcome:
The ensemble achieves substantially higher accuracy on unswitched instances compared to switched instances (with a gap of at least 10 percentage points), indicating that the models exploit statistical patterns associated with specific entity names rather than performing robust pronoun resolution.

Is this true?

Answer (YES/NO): NO